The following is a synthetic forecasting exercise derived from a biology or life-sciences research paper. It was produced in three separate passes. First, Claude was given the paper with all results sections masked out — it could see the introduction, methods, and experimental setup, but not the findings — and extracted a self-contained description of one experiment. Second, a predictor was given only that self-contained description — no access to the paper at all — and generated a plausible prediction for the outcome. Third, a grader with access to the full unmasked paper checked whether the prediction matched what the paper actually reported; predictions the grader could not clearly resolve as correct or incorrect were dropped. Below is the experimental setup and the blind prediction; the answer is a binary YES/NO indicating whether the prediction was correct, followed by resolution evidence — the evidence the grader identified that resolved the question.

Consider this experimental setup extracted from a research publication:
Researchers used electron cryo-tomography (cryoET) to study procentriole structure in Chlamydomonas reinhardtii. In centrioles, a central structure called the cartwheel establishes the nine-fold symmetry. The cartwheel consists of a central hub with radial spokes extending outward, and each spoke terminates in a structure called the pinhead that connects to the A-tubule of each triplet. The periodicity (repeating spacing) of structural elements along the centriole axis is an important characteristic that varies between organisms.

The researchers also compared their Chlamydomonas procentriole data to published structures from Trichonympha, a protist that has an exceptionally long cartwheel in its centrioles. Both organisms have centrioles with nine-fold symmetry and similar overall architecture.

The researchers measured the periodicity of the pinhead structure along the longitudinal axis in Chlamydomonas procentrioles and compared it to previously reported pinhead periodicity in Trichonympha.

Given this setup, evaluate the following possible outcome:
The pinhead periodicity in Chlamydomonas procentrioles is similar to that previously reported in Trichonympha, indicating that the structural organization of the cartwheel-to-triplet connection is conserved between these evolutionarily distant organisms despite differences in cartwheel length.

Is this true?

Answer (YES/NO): NO